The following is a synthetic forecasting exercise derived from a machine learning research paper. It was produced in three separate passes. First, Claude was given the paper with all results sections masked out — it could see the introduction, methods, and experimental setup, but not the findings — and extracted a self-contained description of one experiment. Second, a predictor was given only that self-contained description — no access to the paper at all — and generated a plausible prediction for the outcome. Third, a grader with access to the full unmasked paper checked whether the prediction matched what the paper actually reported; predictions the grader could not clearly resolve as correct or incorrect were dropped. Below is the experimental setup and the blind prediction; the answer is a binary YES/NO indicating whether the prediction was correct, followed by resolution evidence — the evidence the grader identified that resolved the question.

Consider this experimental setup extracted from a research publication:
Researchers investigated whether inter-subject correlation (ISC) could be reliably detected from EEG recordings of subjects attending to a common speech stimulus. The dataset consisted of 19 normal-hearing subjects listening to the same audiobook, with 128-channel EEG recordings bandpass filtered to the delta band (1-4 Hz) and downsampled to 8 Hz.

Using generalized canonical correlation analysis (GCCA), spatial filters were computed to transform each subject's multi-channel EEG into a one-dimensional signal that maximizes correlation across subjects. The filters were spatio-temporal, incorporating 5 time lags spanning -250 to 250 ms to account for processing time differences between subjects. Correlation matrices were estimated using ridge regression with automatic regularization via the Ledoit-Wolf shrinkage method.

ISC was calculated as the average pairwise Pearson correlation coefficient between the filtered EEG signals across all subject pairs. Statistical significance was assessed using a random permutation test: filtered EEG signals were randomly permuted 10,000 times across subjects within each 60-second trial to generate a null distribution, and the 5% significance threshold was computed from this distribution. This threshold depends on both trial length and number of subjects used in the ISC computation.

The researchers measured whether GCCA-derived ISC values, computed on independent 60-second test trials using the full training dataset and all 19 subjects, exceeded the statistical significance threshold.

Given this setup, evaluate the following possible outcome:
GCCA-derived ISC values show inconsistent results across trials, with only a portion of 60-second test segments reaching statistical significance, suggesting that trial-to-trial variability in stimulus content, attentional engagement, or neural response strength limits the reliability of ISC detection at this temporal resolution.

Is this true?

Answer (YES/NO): NO